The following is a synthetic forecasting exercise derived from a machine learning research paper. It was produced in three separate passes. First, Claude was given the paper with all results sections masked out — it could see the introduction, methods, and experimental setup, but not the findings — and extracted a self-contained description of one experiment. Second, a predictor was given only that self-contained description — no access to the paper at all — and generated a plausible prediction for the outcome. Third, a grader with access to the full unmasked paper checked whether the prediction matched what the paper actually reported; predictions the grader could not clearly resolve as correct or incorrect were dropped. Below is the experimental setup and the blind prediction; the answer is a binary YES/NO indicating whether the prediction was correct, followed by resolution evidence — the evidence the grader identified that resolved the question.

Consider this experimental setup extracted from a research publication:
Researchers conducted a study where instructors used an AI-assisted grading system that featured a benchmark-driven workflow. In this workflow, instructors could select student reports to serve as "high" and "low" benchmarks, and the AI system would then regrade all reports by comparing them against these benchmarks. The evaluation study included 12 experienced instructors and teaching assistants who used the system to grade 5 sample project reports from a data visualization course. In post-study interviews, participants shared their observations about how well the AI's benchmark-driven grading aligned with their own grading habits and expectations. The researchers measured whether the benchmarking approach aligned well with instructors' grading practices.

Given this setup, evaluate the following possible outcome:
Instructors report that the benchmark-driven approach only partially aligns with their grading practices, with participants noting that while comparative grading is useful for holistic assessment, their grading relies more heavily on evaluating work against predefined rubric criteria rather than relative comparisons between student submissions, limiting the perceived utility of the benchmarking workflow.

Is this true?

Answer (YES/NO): NO